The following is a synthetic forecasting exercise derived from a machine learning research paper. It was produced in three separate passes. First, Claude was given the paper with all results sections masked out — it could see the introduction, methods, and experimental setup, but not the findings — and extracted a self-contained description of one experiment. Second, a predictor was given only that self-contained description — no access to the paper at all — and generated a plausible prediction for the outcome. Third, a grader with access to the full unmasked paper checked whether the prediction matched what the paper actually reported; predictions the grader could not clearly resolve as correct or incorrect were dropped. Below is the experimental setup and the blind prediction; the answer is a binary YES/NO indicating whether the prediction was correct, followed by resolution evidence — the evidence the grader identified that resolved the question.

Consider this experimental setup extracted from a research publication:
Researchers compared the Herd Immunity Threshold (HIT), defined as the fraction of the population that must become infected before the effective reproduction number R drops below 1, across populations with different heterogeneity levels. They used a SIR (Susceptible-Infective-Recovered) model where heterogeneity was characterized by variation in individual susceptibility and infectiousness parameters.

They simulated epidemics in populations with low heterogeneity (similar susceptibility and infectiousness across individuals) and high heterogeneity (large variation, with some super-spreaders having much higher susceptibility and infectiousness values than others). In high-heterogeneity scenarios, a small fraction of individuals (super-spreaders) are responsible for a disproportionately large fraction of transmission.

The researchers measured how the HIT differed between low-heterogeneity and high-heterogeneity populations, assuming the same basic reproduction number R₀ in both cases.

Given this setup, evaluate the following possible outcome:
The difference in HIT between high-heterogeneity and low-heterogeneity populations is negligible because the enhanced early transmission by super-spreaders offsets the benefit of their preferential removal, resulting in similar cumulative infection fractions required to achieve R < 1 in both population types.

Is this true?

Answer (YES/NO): NO